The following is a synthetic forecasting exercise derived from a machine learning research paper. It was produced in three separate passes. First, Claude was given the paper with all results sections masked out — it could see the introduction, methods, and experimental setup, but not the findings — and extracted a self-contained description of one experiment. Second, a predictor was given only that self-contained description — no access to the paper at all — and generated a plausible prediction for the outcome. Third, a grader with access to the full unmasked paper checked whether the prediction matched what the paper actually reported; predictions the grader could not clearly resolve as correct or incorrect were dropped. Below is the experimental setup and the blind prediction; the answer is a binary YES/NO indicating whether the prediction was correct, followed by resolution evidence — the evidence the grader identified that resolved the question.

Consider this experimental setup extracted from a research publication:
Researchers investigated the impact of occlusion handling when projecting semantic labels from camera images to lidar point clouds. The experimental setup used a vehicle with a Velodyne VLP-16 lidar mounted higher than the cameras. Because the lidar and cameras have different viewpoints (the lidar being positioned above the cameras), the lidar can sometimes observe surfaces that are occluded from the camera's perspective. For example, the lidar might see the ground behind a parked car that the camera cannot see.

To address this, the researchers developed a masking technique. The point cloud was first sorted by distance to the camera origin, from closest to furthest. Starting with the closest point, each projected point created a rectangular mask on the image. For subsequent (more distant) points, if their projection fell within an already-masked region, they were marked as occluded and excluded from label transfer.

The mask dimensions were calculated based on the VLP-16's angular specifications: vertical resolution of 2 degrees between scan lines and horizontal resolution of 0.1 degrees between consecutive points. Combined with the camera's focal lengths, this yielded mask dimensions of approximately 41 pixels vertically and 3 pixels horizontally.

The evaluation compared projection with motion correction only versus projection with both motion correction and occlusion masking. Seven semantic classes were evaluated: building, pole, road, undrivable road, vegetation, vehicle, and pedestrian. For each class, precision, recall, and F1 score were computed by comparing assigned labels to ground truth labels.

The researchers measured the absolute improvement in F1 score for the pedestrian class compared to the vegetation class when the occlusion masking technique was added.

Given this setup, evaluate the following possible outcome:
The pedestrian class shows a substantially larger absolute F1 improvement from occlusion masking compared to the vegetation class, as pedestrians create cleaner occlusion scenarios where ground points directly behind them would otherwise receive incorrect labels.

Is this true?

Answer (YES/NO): YES